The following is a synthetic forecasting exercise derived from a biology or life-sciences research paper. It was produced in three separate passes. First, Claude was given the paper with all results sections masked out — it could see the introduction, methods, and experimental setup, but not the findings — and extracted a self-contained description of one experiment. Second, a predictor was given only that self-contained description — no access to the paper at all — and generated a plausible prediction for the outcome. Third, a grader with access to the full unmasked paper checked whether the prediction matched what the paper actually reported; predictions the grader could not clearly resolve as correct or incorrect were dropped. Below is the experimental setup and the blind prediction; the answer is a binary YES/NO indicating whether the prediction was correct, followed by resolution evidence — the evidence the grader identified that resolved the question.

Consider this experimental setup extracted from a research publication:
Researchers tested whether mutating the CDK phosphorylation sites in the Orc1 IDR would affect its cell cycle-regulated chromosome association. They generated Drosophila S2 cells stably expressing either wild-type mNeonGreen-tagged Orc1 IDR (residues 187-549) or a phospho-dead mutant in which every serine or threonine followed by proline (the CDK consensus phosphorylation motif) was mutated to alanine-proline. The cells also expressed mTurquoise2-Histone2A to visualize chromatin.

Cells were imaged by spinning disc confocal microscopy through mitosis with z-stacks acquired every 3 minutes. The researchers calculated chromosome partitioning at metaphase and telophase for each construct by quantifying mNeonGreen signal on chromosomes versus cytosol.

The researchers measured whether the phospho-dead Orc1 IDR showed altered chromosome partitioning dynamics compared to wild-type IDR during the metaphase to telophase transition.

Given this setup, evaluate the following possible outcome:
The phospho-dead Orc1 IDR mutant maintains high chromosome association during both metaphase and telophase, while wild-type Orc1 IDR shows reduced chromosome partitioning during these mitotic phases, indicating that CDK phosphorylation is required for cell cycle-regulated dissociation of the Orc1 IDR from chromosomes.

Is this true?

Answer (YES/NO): YES